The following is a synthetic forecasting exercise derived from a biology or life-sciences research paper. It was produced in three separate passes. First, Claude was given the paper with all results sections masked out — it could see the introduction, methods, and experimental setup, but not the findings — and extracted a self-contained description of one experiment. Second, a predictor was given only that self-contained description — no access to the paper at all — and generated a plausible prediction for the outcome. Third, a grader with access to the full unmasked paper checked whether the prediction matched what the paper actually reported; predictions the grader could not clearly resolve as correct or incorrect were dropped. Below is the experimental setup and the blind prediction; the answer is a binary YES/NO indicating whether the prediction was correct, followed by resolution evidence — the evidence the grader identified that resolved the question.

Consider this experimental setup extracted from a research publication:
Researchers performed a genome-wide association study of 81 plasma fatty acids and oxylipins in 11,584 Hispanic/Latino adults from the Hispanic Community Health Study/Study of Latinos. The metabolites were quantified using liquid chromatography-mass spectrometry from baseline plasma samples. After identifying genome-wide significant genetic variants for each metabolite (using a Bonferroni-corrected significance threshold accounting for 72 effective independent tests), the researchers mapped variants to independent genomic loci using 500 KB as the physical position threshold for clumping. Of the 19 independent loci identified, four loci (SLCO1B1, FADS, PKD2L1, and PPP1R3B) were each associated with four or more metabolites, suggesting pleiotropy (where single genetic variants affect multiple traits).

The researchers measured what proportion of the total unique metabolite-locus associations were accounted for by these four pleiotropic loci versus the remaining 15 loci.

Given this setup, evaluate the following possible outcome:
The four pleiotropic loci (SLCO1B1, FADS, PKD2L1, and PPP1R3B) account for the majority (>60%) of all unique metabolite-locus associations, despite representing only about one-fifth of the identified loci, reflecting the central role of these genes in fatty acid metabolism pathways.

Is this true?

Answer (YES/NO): YES